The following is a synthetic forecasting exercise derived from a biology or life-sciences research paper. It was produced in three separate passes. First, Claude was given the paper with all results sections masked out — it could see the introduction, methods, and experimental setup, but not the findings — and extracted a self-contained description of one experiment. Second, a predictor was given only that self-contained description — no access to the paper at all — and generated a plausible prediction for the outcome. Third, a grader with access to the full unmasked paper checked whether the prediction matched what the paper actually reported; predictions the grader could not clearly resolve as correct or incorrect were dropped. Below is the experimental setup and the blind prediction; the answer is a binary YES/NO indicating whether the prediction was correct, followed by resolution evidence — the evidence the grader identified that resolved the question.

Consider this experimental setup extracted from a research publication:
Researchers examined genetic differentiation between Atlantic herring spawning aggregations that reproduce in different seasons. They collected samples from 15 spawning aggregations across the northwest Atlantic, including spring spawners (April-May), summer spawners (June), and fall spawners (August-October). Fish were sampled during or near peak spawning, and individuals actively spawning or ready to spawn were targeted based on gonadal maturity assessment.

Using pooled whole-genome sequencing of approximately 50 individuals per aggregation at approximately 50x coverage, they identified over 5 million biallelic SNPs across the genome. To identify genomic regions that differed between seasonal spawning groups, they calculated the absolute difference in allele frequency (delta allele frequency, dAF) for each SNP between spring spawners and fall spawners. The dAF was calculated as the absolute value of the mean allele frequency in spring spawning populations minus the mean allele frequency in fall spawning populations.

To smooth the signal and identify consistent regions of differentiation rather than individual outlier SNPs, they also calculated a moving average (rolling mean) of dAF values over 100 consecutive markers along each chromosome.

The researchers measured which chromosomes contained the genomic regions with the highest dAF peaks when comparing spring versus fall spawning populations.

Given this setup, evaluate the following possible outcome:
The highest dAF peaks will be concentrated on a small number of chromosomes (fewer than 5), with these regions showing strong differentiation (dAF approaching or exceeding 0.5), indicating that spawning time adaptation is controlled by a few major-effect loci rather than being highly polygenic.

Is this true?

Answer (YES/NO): YES